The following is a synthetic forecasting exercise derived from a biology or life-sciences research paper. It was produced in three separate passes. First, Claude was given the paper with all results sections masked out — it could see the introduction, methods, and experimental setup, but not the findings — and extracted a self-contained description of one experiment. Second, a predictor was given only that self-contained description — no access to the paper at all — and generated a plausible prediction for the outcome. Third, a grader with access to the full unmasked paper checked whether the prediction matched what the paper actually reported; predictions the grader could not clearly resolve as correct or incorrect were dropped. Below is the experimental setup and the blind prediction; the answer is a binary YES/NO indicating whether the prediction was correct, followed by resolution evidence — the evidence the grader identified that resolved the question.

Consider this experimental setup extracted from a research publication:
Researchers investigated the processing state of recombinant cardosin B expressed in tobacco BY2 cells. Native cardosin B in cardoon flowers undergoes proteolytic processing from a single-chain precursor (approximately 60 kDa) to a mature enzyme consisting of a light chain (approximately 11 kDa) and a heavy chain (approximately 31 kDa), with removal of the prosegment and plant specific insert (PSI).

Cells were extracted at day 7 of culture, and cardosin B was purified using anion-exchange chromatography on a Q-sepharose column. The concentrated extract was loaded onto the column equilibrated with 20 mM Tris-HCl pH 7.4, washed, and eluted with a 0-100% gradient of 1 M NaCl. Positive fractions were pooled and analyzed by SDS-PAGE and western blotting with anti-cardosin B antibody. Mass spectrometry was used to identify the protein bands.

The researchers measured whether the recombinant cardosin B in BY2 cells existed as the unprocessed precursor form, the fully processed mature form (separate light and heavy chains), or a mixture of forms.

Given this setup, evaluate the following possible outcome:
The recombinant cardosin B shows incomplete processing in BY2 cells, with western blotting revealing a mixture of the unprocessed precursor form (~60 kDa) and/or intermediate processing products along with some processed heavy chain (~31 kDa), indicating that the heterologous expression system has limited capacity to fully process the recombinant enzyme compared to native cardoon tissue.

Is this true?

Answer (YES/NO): NO